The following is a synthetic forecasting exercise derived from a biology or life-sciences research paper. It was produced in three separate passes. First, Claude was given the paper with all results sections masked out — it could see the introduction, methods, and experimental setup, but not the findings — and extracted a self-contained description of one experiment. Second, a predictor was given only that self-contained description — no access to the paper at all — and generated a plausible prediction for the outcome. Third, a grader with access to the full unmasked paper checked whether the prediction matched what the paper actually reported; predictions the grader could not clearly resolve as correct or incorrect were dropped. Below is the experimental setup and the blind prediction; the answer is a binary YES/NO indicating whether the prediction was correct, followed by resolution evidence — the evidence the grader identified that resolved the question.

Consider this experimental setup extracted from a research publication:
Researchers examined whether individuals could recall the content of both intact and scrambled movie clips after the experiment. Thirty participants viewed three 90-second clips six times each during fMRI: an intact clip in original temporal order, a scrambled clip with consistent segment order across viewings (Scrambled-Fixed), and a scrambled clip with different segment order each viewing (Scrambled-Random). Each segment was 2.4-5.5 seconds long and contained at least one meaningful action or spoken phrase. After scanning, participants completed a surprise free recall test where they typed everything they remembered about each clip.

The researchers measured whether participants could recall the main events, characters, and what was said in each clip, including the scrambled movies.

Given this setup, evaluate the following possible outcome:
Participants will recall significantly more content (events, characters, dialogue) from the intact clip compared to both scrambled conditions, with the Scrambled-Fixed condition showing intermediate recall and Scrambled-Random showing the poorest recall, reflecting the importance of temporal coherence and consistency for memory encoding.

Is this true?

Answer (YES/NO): NO